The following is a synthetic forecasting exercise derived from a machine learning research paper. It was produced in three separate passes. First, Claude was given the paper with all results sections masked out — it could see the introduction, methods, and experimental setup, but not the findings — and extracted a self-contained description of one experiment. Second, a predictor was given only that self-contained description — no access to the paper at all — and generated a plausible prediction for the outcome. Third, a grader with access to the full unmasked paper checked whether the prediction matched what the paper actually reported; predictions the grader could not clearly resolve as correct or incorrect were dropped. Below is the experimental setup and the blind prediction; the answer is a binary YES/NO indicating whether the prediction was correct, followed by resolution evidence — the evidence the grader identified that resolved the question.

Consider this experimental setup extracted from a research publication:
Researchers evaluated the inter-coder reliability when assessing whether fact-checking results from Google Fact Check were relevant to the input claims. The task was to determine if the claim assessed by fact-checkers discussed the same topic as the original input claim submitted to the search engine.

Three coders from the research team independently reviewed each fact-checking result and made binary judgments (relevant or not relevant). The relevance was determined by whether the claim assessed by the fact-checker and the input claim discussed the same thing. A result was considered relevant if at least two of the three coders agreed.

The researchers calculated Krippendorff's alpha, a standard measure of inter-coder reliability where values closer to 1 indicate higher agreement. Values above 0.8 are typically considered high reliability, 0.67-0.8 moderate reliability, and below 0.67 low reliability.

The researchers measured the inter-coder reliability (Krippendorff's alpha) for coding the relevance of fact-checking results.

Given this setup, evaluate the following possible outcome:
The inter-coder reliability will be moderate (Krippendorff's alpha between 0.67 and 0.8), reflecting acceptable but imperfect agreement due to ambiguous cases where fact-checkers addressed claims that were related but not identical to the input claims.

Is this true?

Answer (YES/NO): NO